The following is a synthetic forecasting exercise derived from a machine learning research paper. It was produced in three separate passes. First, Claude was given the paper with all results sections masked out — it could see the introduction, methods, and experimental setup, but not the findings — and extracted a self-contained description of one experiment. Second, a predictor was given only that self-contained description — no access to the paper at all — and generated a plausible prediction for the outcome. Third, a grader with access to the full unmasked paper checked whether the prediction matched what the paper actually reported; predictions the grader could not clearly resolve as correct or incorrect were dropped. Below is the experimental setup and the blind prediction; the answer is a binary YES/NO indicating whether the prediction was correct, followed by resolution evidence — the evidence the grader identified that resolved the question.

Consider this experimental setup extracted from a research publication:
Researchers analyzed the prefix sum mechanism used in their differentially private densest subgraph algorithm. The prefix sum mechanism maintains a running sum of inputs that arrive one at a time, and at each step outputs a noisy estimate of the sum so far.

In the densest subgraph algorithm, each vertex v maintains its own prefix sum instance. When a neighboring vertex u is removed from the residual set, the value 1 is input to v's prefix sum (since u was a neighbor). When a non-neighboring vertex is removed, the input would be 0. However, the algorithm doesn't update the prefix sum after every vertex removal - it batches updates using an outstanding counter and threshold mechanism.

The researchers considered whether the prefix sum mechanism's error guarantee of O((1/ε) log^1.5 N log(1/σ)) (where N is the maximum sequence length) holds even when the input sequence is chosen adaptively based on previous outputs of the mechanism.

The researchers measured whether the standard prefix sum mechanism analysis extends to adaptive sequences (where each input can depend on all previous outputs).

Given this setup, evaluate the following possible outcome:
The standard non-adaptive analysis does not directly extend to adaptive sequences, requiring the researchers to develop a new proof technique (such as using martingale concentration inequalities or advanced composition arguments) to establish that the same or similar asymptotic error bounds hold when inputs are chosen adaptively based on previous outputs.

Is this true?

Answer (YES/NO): NO